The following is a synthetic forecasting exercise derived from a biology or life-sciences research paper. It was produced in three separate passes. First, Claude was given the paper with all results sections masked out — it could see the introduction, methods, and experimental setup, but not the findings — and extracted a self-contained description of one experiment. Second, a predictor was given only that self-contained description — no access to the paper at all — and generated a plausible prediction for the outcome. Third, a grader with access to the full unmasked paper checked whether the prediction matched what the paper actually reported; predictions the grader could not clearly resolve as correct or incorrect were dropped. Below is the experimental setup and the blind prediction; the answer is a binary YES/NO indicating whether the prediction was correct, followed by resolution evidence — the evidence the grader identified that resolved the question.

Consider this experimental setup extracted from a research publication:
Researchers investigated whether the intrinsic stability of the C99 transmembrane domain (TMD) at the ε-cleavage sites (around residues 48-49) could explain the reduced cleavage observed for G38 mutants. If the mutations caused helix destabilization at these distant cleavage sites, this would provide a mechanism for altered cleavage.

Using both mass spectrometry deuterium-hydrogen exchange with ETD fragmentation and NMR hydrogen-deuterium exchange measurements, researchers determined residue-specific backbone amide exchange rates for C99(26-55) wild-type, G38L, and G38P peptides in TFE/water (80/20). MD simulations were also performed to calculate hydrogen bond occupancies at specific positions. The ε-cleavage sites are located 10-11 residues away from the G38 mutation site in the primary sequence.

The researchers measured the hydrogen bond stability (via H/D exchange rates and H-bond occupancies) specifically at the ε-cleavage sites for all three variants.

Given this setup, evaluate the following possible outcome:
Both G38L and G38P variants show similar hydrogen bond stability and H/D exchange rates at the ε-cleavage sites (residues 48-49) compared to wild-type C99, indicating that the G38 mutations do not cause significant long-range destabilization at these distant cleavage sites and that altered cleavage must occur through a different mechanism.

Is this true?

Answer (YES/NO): YES